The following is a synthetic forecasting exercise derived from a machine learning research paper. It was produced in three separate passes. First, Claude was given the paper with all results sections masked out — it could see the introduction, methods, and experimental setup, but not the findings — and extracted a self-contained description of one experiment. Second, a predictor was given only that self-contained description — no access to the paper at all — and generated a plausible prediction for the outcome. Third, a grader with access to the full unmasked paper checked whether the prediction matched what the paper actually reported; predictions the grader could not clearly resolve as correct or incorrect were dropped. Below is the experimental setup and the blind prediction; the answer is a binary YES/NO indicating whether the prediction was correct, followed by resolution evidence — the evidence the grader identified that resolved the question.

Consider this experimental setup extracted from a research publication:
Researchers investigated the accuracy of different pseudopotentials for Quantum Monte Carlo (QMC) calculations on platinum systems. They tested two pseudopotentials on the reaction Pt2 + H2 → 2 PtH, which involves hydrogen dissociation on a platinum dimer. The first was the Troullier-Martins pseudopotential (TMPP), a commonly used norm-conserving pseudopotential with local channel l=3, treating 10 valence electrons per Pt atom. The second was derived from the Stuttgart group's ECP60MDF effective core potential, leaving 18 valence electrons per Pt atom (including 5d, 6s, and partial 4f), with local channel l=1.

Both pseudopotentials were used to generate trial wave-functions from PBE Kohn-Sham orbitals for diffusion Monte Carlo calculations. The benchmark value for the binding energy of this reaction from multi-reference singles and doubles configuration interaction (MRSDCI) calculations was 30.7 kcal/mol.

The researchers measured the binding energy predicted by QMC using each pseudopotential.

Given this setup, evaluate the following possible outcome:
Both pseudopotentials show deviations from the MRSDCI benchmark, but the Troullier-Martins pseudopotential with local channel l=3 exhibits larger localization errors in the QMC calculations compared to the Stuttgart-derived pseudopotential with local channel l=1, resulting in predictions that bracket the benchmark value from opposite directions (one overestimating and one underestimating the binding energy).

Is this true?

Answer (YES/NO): NO